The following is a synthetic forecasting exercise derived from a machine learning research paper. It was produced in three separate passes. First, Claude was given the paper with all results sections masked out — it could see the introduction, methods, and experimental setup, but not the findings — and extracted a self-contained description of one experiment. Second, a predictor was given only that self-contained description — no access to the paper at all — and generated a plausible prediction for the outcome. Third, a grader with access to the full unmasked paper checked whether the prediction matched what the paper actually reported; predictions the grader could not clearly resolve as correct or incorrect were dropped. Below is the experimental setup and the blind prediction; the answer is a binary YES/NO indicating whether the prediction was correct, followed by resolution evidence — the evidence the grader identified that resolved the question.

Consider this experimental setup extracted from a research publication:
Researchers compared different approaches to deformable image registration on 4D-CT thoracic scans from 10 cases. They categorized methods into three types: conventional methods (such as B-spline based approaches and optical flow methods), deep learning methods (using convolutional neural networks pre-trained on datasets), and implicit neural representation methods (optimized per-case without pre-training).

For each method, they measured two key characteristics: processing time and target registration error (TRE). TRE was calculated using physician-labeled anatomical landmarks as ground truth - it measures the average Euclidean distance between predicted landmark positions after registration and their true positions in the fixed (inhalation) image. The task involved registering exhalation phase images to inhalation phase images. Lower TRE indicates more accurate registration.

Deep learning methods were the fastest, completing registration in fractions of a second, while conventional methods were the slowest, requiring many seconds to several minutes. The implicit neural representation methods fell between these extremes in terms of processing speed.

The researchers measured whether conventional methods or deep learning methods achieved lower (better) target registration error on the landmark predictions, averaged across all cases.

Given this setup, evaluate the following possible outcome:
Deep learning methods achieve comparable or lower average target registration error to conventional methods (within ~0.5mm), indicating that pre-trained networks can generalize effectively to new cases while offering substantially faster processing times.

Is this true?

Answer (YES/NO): NO